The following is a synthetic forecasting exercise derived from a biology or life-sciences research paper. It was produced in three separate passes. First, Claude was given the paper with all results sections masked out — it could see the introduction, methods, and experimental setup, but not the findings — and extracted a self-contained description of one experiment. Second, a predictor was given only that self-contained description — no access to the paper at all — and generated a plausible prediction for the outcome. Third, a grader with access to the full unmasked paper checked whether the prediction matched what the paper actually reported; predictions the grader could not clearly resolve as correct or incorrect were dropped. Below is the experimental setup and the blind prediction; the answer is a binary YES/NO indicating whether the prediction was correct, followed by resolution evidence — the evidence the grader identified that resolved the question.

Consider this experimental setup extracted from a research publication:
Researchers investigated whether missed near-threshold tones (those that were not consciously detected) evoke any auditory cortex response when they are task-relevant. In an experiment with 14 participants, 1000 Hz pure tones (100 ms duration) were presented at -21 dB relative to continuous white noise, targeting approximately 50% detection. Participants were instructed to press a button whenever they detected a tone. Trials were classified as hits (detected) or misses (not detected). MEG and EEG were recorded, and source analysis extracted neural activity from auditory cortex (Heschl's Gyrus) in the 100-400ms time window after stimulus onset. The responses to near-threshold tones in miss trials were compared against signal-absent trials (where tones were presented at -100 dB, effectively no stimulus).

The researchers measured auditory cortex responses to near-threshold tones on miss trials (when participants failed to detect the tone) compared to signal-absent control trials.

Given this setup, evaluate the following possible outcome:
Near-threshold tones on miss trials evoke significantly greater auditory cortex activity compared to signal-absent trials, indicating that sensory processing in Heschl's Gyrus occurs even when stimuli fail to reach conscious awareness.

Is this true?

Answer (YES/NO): YES